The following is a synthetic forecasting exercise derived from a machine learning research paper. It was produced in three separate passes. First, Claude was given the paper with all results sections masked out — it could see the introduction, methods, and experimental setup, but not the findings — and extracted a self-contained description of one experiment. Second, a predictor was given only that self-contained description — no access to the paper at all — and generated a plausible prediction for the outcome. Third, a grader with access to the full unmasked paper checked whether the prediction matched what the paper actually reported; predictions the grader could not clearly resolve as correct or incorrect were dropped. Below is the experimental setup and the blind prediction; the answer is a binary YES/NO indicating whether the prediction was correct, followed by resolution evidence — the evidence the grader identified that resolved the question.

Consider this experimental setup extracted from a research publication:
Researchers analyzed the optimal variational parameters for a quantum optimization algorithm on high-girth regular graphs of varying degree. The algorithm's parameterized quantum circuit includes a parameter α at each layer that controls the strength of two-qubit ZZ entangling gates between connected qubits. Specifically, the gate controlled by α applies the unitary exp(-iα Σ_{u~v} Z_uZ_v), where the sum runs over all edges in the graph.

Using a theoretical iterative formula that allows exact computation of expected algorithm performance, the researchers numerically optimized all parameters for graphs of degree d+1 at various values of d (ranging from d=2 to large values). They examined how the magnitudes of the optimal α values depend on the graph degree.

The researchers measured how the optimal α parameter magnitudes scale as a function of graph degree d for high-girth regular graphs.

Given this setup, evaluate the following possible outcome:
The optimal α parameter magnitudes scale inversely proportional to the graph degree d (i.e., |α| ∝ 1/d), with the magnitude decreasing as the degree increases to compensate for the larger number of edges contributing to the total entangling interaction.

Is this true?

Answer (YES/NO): NO